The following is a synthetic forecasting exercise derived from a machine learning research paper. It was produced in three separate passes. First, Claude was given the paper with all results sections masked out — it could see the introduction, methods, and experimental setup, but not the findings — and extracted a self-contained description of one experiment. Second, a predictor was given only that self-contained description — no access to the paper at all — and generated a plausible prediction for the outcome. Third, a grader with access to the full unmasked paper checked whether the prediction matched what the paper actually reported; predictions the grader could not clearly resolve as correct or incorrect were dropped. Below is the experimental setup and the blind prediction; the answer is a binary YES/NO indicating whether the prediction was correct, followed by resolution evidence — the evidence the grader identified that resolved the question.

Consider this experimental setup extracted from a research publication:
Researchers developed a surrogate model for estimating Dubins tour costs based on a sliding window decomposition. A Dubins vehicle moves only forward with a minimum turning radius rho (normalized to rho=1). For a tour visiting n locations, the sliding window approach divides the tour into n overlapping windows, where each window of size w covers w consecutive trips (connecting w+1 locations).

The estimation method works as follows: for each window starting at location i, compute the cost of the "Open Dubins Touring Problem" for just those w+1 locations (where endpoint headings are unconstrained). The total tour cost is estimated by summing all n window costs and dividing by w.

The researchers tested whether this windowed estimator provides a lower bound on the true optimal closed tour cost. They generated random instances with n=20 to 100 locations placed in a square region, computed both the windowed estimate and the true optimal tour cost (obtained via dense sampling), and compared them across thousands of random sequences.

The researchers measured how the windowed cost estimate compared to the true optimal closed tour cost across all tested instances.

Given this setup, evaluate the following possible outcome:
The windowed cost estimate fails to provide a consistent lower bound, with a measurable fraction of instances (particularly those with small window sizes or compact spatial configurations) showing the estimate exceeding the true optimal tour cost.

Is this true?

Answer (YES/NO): NO